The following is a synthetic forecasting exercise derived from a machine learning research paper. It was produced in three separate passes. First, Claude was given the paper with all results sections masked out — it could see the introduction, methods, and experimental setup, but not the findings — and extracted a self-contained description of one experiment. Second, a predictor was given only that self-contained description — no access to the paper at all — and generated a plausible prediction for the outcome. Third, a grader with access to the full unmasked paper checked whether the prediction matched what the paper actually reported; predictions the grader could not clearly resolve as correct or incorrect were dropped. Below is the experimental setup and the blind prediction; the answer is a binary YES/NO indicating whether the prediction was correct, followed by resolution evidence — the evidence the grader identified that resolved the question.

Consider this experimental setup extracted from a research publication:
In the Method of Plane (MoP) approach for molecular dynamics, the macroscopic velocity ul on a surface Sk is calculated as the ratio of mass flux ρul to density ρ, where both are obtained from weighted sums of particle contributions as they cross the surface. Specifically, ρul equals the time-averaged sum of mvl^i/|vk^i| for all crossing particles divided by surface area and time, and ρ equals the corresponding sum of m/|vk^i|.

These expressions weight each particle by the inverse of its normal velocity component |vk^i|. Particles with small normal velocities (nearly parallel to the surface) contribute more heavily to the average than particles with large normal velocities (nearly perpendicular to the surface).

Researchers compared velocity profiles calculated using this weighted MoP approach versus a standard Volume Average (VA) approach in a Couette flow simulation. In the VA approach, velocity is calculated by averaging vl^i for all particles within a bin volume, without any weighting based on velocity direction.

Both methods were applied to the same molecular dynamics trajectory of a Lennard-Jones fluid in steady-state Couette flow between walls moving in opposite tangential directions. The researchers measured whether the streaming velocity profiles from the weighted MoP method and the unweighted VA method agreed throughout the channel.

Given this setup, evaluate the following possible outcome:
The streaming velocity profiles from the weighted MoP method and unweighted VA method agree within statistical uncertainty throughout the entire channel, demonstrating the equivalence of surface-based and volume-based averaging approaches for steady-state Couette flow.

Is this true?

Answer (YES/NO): YES